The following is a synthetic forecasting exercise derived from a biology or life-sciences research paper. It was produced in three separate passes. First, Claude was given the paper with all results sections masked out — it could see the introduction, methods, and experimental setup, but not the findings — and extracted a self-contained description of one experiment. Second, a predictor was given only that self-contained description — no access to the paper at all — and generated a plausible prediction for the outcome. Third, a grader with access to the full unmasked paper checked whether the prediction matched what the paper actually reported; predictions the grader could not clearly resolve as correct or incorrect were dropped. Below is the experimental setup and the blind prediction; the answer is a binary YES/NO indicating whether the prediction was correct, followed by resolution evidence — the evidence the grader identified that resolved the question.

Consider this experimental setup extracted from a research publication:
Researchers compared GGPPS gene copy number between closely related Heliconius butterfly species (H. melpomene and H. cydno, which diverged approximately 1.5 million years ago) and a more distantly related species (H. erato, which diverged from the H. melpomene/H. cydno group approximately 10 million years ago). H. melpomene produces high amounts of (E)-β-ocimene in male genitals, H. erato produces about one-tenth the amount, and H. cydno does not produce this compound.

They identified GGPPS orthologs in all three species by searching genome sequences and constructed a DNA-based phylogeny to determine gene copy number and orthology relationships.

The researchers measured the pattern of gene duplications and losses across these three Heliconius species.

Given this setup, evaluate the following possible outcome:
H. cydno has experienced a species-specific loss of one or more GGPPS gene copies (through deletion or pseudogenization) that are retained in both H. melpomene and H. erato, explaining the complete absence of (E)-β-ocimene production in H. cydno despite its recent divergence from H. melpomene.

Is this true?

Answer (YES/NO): NO